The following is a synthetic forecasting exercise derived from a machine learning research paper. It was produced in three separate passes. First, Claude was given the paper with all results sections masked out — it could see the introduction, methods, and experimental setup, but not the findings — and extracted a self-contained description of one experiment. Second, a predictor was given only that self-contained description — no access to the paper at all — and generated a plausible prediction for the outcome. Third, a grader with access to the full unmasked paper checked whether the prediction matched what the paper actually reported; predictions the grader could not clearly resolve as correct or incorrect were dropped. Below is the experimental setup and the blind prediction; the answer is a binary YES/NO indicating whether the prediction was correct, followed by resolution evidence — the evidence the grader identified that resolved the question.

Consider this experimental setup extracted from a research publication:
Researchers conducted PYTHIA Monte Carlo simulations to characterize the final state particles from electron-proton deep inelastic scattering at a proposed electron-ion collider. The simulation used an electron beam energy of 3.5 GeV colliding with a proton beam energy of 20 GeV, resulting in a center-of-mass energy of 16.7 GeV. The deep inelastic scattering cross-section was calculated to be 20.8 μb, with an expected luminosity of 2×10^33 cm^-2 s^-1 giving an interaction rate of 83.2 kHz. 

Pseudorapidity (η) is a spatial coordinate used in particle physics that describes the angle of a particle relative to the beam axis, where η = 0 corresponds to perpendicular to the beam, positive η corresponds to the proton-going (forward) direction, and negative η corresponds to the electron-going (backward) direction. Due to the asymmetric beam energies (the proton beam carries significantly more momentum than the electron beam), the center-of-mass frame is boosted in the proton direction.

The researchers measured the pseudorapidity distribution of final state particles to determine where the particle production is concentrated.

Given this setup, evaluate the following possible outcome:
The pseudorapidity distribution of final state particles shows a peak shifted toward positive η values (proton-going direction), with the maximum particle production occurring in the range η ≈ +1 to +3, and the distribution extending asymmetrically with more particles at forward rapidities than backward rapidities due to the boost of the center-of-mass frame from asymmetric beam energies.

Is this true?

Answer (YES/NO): NO